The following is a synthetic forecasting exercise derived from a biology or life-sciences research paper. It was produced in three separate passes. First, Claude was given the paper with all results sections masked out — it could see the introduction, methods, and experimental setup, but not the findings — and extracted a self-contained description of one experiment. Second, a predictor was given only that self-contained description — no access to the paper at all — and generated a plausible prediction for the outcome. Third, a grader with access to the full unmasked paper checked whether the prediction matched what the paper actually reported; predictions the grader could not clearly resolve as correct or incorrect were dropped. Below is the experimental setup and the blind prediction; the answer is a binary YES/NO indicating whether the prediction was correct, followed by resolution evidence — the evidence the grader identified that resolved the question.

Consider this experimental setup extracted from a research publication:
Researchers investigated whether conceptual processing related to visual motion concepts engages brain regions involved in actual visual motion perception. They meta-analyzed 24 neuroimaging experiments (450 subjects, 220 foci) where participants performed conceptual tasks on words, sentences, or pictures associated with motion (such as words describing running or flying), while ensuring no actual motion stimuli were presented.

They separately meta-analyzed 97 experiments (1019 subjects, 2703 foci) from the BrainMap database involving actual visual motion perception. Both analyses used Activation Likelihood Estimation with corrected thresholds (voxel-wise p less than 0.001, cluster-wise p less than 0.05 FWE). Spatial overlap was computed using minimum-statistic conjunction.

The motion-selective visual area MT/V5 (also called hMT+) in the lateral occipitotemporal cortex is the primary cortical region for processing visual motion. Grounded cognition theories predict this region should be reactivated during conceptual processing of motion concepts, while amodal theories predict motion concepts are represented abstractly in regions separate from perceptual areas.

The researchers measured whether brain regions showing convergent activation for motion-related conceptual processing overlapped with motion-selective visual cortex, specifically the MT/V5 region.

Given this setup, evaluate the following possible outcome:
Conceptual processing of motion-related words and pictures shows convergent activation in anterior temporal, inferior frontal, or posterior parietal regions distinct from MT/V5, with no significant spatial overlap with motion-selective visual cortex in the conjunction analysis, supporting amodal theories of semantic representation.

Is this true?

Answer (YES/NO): NO